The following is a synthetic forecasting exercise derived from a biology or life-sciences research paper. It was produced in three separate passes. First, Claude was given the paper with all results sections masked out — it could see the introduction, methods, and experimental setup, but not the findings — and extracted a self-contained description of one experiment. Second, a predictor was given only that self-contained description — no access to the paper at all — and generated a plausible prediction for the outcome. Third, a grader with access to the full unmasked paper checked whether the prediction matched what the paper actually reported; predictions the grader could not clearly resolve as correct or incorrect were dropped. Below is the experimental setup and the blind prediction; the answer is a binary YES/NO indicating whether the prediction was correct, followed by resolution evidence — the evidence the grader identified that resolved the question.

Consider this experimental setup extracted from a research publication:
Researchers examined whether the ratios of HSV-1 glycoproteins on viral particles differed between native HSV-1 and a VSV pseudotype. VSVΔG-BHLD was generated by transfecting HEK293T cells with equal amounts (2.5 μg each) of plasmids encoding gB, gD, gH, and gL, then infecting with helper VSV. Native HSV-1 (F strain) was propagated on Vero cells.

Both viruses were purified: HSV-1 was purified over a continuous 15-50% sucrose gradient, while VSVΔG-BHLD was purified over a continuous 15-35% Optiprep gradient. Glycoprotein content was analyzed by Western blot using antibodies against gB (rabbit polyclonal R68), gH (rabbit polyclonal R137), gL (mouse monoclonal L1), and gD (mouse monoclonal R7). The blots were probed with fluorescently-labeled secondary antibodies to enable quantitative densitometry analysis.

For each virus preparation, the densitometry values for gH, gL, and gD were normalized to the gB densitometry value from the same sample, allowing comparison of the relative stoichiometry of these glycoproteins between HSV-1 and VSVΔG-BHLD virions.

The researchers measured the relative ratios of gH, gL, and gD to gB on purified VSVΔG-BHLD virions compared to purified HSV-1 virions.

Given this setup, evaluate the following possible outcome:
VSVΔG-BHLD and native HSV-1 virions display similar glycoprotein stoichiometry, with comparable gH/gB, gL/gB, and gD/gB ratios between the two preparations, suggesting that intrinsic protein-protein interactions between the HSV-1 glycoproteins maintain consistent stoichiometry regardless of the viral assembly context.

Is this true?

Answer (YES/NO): YES